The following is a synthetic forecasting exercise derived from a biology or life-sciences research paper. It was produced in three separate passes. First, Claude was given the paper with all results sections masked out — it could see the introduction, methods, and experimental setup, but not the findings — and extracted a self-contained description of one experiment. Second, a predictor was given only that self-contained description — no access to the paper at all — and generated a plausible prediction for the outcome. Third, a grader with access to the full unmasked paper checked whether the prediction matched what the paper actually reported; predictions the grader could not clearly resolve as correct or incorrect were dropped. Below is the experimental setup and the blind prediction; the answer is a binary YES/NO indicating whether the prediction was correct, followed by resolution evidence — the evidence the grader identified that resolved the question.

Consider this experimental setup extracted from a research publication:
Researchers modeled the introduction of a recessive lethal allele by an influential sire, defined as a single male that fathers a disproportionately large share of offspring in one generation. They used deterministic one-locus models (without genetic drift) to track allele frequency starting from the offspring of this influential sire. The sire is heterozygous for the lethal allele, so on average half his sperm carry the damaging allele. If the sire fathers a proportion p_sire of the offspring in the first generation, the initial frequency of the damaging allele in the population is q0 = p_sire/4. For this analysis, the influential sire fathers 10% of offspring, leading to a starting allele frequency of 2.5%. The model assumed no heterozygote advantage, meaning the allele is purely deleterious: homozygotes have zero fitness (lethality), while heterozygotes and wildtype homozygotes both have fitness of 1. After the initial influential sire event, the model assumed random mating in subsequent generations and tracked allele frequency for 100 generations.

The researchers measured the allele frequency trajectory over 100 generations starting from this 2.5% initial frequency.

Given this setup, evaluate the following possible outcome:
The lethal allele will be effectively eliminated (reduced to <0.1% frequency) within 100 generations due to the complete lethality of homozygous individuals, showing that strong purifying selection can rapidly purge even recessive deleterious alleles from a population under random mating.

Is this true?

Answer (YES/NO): NO